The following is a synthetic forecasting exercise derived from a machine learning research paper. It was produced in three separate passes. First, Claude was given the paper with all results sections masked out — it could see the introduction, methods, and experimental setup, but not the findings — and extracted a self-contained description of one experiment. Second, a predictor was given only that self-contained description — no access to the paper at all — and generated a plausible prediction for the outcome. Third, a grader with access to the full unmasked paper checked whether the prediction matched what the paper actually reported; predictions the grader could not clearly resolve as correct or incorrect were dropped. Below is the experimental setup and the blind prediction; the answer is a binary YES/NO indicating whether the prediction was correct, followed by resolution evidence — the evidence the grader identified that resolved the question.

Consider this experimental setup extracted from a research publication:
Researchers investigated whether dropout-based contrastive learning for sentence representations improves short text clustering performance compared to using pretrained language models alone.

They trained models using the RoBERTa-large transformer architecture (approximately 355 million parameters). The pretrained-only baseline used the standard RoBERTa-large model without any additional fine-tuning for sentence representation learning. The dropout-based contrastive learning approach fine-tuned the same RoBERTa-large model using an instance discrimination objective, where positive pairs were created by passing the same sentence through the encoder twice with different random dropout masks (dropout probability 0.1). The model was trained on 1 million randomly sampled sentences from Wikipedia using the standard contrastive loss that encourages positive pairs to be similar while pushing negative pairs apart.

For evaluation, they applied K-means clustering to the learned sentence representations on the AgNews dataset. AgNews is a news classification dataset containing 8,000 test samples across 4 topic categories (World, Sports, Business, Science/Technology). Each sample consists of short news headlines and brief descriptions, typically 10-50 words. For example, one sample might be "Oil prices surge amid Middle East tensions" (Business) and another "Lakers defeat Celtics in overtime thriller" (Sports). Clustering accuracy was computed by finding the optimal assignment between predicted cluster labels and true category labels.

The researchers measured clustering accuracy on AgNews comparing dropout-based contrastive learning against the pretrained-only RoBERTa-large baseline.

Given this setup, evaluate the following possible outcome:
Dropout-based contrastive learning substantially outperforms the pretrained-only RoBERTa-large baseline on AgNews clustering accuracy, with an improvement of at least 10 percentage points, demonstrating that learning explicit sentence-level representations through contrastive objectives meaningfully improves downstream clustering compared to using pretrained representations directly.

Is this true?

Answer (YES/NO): NO